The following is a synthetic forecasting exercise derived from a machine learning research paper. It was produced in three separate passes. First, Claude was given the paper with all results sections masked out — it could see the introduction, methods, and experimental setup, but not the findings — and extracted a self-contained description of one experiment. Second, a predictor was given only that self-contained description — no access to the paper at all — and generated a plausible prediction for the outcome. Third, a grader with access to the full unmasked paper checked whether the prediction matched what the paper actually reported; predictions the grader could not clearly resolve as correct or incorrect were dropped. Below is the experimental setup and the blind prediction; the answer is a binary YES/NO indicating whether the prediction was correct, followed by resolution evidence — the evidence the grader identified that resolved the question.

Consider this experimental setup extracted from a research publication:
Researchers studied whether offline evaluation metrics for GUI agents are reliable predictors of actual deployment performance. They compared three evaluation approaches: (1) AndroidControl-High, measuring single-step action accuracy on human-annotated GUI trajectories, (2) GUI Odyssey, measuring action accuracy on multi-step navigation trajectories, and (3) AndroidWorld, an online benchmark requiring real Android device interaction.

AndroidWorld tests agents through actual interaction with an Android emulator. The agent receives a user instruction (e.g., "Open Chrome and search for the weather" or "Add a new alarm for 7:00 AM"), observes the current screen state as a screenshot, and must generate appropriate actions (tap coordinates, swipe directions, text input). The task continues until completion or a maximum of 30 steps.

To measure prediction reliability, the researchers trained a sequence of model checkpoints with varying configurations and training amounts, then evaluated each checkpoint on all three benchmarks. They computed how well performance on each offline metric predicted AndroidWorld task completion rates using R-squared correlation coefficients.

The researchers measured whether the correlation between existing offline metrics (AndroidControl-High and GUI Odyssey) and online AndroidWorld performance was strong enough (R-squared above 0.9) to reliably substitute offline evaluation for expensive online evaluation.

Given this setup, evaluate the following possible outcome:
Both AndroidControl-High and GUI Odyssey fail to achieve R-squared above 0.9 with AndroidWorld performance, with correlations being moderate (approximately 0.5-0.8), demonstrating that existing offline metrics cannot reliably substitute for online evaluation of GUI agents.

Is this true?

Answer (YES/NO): NO